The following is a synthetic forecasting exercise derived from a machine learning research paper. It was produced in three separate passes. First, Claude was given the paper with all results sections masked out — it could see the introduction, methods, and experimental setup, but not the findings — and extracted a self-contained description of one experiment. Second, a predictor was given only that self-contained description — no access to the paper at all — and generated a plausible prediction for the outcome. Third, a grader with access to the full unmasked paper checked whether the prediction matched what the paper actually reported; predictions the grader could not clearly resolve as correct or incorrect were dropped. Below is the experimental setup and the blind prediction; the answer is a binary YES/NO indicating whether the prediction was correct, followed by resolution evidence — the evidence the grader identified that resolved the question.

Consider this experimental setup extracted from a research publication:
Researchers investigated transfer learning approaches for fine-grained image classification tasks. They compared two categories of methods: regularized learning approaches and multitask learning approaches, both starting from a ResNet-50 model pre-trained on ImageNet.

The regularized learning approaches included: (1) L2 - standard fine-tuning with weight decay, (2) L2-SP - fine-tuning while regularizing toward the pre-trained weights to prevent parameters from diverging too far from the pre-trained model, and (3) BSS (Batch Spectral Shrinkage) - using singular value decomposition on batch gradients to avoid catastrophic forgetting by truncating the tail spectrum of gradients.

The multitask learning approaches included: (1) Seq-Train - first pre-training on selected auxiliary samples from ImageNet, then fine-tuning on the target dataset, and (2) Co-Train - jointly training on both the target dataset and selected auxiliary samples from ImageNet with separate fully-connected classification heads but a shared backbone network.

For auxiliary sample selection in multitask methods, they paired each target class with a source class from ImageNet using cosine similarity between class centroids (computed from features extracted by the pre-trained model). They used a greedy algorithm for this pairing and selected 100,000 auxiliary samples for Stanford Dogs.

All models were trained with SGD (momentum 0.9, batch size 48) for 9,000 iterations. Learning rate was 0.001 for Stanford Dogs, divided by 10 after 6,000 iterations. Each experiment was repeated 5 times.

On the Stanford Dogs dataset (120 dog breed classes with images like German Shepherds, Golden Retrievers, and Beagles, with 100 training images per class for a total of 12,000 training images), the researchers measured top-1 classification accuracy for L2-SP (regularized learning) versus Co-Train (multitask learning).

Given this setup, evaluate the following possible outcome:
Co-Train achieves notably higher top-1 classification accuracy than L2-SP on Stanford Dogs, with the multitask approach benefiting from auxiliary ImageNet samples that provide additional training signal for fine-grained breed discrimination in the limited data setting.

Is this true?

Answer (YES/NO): YES